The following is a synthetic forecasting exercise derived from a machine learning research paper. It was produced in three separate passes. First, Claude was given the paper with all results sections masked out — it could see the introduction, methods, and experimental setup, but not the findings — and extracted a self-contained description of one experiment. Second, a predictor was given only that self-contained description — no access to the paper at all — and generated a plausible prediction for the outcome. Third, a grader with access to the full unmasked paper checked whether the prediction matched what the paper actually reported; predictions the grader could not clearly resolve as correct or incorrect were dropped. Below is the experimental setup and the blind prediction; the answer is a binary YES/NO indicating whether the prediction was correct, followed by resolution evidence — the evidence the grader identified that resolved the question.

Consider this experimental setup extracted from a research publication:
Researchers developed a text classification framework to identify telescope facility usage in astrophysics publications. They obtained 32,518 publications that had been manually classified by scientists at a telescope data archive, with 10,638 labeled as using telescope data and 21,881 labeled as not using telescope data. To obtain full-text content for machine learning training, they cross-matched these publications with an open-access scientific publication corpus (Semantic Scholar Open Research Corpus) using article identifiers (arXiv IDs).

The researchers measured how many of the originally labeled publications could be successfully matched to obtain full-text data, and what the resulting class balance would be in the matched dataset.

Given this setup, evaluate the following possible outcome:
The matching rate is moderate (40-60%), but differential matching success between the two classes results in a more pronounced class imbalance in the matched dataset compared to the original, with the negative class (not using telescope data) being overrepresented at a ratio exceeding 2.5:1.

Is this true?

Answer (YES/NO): NO